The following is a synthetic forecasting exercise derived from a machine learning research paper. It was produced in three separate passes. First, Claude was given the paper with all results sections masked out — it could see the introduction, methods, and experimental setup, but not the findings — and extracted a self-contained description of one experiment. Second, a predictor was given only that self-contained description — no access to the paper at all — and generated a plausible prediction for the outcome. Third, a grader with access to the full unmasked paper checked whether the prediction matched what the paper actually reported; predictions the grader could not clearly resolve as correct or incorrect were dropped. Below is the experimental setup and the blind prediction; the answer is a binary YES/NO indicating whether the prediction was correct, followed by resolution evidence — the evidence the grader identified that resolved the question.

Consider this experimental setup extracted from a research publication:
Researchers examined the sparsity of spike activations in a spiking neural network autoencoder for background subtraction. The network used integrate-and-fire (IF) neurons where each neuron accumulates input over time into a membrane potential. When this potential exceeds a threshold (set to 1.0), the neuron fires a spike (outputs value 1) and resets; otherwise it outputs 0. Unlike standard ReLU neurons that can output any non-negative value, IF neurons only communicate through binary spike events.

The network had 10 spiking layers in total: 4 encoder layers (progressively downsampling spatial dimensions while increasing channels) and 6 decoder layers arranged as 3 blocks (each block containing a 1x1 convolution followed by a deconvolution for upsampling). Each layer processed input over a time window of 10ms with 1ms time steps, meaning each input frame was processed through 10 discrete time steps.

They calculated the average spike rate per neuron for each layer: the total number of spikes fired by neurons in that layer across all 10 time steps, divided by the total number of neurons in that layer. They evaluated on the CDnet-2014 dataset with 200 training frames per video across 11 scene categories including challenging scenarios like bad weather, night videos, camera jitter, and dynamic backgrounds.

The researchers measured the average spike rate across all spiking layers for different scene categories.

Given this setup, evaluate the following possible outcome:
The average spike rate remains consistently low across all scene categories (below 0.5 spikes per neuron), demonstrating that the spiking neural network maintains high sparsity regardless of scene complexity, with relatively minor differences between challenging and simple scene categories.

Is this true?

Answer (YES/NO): NO